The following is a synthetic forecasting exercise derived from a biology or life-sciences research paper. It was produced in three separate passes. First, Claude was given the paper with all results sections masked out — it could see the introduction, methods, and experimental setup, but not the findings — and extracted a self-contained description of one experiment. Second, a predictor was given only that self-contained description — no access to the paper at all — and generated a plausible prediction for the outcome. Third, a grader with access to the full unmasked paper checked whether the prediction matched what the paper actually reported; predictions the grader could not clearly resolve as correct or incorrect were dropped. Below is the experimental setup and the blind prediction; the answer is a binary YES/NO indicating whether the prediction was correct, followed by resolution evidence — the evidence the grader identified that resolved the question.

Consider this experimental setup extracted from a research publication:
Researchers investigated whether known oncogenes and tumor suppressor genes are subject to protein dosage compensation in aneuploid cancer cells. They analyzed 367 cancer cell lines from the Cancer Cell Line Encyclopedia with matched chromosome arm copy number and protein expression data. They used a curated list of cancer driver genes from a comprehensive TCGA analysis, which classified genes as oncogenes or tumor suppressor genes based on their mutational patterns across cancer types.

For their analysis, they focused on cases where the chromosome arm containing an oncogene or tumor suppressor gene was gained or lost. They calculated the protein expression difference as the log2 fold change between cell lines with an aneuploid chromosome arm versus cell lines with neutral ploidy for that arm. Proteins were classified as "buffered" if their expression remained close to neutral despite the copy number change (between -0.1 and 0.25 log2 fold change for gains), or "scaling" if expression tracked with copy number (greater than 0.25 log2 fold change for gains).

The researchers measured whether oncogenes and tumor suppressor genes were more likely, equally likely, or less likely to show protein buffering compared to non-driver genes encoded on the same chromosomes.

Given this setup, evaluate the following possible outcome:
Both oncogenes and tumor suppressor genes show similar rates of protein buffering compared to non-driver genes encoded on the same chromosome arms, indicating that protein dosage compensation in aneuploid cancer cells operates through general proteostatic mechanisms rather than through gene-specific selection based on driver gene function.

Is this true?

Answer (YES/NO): YES